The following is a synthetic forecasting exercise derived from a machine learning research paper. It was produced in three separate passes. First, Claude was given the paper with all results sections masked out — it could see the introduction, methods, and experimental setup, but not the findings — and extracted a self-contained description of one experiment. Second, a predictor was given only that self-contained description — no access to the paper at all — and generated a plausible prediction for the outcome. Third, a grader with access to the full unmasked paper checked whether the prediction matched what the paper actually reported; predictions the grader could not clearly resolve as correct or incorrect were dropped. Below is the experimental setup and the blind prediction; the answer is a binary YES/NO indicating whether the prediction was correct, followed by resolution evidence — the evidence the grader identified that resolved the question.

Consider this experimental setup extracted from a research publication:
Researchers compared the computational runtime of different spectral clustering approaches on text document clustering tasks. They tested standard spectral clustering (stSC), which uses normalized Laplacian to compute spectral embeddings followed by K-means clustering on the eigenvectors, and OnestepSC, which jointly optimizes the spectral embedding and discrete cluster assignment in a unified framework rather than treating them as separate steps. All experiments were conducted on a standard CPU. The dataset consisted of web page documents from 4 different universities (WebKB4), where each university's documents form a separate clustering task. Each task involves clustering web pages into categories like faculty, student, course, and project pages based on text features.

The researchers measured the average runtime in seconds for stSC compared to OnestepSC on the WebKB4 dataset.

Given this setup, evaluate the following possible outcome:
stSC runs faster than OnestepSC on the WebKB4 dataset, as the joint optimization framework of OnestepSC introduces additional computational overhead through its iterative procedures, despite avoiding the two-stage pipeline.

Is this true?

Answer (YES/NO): YES